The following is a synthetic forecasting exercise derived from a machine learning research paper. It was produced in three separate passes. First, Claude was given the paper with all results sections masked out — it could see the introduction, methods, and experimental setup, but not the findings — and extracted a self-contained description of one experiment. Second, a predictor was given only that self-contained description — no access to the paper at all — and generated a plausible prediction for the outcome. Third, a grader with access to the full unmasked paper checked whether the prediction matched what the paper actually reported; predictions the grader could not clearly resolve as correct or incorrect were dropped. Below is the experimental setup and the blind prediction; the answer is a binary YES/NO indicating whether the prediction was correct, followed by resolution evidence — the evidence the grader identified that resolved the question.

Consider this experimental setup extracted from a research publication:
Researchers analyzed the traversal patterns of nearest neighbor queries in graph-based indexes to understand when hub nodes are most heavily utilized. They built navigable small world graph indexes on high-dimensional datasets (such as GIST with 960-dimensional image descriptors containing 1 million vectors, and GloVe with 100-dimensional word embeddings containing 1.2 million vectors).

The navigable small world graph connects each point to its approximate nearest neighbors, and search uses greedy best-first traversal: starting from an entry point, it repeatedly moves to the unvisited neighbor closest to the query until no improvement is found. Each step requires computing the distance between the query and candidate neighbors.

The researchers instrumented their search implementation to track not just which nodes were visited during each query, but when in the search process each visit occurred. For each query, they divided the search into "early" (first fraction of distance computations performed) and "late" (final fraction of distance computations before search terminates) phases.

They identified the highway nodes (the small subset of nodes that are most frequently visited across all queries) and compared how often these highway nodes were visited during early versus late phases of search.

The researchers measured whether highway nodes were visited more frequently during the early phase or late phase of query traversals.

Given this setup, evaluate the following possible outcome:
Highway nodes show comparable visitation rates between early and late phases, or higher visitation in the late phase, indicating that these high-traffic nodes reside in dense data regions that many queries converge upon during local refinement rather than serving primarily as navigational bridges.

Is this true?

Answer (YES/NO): NO